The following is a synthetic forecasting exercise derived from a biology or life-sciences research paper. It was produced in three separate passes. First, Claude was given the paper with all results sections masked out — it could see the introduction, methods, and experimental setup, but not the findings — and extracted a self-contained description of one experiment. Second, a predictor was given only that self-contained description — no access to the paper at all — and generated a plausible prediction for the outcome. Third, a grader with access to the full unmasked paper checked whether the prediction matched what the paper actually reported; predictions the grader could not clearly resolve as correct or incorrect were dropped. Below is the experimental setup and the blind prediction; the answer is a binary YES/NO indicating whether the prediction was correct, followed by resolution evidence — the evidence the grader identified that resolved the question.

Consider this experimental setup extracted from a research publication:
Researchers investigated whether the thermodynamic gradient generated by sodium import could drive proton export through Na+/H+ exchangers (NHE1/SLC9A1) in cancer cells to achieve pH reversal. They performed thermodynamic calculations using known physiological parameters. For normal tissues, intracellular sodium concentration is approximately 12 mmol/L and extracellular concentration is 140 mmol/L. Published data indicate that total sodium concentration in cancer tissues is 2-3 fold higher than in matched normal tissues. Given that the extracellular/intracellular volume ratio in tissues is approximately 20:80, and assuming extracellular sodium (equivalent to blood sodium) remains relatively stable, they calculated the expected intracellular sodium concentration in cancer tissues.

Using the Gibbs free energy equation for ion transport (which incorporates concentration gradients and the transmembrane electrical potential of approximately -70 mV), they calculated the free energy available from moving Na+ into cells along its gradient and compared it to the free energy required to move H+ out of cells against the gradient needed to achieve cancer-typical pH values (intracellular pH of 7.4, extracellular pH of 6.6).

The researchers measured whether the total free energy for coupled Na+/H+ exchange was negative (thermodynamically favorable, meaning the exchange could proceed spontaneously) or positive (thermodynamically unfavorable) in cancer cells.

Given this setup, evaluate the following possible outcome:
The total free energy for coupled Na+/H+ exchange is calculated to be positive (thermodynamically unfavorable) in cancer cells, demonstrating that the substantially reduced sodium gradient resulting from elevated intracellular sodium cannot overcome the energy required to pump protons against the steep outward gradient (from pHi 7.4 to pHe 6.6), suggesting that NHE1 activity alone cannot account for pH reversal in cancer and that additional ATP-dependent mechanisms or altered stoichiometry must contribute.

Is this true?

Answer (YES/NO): YES